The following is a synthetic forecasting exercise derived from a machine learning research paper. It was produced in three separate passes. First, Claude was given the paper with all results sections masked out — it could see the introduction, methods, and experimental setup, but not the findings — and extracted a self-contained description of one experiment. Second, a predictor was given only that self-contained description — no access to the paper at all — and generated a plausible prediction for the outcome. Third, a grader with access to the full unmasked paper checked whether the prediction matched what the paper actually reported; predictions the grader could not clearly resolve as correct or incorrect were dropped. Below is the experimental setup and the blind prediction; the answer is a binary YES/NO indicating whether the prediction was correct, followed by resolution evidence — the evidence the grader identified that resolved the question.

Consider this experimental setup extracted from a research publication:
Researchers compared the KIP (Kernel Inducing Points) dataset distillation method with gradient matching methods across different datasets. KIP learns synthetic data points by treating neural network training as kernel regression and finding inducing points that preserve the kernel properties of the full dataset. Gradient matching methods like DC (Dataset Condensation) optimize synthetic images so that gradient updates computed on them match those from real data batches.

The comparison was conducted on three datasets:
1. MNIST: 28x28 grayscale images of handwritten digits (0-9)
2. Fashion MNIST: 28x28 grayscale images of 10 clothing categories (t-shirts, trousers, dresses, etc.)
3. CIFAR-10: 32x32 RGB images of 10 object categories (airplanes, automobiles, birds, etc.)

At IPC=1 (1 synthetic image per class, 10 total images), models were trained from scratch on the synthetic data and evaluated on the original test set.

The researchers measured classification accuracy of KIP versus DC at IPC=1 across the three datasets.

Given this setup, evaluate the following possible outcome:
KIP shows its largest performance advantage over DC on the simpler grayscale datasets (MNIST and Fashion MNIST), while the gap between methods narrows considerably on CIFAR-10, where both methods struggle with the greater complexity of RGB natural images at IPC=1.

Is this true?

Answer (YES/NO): NO